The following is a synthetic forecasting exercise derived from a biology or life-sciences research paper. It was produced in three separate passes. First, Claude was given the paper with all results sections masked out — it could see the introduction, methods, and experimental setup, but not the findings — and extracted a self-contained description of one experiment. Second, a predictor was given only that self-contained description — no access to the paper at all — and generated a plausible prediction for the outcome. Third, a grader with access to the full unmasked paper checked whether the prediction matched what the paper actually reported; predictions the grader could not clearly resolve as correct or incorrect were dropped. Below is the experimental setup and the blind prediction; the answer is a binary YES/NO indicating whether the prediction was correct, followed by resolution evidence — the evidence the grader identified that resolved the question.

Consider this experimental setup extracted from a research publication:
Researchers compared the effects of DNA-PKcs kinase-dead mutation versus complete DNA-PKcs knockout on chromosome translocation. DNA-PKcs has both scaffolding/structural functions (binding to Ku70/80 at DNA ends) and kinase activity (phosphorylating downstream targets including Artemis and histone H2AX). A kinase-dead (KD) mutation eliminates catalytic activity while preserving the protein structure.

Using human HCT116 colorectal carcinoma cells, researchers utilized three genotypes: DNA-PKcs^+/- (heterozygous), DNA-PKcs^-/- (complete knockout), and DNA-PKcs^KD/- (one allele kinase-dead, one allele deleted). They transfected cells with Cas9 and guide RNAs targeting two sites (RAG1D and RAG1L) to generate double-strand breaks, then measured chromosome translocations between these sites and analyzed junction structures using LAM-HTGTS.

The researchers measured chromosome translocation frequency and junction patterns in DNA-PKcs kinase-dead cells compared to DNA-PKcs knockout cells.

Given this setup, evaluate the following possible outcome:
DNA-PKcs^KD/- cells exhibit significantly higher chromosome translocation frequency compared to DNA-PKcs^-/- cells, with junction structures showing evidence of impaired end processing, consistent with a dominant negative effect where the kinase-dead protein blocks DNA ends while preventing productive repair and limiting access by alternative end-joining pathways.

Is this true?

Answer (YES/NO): NO